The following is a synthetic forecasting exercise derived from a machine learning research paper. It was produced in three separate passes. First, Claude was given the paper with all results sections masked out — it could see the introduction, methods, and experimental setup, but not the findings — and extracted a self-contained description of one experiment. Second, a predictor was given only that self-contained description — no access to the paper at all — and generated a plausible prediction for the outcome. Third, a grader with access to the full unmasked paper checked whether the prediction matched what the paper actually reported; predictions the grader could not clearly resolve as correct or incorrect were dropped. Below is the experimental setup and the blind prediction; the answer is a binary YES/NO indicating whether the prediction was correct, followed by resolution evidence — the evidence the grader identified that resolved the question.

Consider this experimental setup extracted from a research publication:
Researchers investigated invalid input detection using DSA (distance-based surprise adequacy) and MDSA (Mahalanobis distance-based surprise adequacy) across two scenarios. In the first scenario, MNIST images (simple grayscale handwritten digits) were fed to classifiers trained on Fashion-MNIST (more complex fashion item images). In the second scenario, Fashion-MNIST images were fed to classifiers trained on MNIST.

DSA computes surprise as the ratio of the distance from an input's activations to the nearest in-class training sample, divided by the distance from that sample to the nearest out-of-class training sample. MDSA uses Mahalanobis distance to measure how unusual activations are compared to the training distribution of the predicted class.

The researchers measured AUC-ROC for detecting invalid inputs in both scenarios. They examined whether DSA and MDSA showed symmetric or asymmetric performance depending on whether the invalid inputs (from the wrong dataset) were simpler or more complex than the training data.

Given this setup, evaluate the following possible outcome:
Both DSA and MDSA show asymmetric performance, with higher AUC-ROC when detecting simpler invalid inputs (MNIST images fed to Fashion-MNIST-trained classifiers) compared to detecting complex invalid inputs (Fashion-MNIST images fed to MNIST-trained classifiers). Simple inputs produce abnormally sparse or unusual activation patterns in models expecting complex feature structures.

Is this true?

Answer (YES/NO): NO